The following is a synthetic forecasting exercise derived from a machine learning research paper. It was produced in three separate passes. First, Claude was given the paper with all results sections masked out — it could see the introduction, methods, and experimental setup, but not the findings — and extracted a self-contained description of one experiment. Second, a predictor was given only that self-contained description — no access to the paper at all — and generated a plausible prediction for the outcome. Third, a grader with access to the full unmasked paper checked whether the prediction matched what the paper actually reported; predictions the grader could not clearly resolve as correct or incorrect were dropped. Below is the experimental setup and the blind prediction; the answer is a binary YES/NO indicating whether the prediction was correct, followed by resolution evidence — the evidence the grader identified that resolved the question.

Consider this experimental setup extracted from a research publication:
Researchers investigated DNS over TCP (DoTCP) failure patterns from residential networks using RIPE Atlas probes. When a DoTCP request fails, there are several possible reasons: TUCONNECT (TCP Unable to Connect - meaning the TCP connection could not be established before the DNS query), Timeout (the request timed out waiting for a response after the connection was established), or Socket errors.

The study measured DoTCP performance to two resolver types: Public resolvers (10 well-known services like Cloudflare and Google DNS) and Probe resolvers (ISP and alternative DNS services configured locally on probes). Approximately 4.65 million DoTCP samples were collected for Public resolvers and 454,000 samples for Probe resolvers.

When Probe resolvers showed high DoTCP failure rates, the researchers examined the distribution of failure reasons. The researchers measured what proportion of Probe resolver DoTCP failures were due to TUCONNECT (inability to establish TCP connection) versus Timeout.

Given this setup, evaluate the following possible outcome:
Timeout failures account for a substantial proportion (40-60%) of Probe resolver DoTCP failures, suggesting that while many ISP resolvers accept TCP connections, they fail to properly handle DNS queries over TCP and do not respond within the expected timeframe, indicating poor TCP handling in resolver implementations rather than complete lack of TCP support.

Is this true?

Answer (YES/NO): NO